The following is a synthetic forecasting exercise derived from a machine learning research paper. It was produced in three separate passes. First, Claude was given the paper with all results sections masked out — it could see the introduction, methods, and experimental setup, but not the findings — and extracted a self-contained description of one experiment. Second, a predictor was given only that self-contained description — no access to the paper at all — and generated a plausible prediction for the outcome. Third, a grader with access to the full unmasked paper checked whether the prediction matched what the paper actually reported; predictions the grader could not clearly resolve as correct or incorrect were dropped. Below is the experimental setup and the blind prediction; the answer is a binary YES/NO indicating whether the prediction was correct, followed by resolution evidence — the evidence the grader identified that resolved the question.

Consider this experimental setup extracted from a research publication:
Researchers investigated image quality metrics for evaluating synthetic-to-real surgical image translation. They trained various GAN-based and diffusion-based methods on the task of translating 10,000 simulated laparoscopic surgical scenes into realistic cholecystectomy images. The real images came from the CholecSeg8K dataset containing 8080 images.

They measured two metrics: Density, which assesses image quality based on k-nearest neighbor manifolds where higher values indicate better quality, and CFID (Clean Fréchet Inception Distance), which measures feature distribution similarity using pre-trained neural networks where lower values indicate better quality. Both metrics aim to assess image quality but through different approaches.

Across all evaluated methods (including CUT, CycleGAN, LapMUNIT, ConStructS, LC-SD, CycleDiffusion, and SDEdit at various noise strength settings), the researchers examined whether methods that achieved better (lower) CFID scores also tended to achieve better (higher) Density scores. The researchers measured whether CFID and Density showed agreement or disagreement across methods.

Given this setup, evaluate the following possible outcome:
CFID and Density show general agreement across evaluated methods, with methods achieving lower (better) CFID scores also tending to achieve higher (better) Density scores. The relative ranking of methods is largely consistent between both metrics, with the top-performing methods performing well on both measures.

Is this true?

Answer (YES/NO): NO